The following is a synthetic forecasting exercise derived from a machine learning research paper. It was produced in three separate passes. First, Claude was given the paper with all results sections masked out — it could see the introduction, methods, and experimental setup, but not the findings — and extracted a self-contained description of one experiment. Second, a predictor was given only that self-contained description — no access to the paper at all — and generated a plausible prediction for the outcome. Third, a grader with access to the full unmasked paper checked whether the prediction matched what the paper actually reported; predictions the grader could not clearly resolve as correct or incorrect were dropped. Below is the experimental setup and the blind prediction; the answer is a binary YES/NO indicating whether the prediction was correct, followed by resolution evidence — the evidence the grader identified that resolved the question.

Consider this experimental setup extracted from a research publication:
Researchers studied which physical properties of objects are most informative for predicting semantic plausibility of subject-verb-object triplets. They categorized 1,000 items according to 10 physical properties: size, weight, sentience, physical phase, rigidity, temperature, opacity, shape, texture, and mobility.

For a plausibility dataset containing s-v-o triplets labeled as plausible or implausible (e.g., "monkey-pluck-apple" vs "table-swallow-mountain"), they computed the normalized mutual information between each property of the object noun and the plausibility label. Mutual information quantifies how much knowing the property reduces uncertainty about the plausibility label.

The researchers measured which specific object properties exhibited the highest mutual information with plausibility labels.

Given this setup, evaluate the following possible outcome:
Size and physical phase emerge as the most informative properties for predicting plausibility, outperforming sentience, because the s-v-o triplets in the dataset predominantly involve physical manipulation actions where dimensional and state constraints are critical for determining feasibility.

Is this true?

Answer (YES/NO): NO